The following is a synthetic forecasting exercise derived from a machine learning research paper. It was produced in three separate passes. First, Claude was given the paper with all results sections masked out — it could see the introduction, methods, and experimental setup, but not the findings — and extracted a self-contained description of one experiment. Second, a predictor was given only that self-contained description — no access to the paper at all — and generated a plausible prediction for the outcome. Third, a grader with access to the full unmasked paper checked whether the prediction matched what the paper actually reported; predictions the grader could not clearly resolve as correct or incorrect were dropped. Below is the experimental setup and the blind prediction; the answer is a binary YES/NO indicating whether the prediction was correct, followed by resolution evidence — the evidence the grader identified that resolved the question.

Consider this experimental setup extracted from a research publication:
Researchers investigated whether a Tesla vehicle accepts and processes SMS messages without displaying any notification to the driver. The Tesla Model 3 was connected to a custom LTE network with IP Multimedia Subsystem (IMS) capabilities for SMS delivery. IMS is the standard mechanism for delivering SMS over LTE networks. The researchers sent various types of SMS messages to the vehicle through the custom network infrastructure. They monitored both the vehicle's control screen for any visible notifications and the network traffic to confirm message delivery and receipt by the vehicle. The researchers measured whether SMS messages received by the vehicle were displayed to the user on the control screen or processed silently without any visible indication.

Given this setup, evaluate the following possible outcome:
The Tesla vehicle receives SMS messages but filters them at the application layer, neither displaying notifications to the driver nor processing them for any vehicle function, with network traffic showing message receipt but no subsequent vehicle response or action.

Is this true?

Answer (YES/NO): NO